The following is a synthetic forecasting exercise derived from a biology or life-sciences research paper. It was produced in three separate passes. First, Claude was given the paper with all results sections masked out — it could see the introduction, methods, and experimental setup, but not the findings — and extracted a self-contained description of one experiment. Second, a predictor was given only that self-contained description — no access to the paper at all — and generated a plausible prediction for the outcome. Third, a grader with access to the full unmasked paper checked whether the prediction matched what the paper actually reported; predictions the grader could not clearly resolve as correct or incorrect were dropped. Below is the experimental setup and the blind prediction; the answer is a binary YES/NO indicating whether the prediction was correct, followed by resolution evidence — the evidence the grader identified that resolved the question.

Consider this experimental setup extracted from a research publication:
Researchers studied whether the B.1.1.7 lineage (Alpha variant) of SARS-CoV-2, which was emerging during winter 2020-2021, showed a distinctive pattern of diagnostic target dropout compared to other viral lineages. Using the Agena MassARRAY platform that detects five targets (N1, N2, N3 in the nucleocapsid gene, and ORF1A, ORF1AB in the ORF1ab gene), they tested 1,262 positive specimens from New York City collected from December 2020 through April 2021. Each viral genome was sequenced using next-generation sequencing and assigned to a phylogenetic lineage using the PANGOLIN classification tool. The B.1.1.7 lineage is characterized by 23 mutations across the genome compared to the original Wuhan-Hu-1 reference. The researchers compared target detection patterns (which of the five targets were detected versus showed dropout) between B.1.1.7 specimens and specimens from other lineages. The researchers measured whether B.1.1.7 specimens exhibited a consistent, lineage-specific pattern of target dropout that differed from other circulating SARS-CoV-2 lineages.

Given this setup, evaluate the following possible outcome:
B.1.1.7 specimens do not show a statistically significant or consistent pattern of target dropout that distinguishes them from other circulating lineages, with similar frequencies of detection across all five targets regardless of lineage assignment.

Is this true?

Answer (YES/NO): NO